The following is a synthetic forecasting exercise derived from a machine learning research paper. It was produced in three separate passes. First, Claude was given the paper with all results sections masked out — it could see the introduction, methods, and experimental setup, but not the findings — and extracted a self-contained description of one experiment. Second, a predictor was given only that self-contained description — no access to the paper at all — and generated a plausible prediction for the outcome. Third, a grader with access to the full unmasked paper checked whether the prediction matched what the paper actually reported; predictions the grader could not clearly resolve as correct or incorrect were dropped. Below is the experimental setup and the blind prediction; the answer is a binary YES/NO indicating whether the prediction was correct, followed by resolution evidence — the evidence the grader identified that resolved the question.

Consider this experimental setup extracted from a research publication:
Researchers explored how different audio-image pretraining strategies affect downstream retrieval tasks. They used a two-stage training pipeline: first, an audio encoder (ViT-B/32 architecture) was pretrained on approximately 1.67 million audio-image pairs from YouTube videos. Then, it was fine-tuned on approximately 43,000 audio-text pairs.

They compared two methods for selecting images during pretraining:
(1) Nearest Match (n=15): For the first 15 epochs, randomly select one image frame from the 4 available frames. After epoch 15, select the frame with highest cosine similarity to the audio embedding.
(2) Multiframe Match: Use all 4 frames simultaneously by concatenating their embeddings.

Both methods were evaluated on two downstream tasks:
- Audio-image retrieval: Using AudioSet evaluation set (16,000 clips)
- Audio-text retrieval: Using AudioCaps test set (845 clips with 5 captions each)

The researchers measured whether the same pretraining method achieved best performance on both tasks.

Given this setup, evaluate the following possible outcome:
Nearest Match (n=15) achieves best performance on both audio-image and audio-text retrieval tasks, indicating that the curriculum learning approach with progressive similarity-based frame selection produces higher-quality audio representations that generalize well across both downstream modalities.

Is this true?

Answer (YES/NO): NO